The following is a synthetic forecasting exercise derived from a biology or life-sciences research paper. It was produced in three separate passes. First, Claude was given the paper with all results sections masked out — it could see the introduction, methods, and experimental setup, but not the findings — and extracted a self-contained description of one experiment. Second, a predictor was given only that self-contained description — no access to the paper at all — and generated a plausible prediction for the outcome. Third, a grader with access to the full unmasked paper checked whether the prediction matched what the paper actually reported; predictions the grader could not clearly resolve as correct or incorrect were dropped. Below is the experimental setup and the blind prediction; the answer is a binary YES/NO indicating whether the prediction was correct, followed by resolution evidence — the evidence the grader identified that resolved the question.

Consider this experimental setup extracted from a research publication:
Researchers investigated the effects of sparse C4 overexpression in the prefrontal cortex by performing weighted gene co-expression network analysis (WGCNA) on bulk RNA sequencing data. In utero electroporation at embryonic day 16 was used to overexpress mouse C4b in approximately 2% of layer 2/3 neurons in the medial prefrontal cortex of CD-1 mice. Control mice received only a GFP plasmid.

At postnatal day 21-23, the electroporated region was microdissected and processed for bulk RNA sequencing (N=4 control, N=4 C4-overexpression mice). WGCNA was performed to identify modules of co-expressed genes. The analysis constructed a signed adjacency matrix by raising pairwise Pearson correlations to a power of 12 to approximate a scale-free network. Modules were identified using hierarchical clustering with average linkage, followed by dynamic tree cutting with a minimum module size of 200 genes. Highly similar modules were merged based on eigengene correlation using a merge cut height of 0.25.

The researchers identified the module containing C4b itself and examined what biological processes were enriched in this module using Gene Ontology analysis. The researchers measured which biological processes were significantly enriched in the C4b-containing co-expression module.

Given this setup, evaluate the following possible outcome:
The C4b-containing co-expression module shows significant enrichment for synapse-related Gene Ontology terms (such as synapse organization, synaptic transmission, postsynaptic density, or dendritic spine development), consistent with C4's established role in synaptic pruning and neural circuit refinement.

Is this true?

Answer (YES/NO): YES